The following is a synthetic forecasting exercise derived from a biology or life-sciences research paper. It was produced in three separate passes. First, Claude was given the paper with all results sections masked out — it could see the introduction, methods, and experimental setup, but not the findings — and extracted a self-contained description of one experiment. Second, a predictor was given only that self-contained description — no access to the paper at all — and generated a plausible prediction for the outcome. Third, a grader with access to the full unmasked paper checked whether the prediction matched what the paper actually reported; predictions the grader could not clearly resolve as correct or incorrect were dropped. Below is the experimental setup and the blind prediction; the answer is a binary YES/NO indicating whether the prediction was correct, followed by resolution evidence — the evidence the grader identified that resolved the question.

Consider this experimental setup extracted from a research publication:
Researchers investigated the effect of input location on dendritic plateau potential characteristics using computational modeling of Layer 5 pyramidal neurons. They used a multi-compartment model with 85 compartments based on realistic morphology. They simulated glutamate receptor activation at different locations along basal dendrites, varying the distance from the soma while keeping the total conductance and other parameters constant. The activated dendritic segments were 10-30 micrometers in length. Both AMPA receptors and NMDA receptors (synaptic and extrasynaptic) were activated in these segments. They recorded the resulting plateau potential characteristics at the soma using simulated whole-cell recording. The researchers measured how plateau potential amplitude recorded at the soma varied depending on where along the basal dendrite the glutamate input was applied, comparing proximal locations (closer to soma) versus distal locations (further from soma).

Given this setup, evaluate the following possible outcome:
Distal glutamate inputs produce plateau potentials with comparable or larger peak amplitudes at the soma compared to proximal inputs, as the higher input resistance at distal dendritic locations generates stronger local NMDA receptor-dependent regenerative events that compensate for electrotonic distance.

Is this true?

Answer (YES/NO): NO